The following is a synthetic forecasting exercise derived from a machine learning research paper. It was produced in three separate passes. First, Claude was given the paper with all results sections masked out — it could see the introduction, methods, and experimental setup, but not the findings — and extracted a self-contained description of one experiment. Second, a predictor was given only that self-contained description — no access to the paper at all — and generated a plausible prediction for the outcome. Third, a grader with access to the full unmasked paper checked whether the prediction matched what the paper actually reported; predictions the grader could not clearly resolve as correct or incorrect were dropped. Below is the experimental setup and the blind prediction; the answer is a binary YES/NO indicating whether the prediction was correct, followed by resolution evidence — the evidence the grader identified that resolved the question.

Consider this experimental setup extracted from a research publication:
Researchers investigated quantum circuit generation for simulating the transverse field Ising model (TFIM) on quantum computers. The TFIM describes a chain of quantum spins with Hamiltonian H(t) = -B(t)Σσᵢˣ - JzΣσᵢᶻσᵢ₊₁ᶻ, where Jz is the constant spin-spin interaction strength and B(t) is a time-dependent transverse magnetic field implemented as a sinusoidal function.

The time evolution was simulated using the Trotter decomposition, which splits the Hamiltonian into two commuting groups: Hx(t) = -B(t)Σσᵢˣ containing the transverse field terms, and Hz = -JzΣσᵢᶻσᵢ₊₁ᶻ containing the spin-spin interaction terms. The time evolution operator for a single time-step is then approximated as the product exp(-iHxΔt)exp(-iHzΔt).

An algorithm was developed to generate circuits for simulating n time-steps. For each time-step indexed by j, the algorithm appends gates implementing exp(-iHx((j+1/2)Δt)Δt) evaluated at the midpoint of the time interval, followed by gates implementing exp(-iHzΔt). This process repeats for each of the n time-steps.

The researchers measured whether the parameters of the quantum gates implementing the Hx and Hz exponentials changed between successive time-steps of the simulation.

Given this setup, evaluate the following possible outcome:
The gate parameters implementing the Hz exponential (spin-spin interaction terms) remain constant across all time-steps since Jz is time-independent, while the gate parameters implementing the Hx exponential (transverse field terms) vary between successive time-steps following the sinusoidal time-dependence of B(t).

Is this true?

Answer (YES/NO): YES